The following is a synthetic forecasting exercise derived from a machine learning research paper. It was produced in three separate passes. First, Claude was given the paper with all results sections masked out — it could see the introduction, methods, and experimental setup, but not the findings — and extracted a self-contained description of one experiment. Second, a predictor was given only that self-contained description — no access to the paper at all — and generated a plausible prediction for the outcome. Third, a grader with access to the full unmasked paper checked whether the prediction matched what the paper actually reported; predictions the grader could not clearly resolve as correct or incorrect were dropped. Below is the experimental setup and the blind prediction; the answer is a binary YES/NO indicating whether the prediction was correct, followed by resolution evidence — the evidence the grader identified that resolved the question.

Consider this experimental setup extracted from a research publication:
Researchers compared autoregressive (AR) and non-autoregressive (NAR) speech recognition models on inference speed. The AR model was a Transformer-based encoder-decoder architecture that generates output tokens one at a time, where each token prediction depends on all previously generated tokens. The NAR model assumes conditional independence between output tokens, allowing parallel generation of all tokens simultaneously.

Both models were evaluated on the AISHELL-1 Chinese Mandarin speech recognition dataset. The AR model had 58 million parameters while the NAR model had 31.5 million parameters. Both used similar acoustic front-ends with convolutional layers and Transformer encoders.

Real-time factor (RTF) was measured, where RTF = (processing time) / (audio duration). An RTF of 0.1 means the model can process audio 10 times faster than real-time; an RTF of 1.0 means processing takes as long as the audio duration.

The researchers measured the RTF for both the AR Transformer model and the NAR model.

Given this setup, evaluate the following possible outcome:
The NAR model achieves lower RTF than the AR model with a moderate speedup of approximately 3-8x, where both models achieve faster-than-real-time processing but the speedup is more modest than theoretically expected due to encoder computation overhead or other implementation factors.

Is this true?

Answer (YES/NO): NO